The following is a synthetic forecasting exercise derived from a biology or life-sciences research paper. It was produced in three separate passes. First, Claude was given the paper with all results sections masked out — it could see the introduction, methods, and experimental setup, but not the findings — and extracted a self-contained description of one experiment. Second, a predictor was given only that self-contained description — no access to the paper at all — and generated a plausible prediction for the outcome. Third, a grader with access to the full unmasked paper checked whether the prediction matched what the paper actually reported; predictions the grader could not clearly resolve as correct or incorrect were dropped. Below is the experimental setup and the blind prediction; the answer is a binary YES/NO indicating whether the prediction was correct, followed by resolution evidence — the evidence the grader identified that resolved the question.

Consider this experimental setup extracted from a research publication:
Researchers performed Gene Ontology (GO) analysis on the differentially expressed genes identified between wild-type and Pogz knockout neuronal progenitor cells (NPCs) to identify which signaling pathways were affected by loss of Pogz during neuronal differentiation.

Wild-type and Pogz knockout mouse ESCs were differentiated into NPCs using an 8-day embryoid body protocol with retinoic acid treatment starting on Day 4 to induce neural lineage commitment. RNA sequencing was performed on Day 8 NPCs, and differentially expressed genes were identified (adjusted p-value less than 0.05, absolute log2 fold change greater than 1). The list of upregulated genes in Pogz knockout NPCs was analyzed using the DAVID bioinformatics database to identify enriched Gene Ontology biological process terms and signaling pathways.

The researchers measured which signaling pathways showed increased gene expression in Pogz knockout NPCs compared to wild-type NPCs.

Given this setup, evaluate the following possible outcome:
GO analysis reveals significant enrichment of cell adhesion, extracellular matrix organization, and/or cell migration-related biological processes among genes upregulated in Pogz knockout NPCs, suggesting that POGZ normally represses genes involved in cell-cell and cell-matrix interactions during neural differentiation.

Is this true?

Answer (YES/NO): NO